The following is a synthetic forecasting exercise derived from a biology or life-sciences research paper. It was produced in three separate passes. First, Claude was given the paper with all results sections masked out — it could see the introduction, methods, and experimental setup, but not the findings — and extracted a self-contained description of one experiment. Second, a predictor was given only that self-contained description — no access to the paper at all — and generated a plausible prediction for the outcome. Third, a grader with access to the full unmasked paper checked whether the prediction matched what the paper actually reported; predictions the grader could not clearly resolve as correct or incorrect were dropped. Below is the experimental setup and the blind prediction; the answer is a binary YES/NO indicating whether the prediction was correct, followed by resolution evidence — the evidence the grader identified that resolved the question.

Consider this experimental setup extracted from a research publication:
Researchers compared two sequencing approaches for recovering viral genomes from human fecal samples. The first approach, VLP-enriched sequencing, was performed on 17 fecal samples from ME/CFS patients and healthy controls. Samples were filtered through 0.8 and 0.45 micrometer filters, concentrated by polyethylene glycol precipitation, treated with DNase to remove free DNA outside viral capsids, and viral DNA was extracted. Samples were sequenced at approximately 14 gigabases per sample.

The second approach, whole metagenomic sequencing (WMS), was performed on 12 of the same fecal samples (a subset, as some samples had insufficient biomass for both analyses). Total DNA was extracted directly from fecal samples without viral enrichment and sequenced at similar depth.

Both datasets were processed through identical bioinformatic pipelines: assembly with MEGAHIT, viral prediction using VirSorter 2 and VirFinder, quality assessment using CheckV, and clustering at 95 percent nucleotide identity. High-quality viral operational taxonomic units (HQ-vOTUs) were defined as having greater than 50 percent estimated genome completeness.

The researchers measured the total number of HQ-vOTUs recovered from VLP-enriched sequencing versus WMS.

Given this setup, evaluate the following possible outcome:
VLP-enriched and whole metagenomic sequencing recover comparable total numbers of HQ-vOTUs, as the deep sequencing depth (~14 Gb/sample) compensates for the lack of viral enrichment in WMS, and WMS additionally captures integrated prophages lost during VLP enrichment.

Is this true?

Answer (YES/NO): NO